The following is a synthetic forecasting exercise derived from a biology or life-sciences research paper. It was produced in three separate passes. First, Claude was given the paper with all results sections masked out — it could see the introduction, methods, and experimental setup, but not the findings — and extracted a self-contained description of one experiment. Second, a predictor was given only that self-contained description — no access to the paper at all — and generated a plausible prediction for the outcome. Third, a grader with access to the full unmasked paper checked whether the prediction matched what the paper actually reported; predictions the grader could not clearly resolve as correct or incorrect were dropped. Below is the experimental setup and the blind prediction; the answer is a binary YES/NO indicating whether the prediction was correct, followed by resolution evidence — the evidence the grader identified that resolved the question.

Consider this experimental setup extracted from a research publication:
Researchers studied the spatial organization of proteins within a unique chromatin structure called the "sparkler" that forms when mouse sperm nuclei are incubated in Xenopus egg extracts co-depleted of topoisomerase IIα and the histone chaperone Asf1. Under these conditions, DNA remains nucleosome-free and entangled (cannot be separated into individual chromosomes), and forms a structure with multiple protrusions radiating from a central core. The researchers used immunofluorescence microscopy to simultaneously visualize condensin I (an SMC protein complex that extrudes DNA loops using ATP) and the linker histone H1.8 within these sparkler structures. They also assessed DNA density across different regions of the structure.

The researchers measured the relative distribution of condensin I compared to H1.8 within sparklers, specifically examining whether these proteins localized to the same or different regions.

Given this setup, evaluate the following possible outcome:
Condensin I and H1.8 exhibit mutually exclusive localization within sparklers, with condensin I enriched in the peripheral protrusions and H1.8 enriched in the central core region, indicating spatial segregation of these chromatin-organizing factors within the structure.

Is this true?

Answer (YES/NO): NO